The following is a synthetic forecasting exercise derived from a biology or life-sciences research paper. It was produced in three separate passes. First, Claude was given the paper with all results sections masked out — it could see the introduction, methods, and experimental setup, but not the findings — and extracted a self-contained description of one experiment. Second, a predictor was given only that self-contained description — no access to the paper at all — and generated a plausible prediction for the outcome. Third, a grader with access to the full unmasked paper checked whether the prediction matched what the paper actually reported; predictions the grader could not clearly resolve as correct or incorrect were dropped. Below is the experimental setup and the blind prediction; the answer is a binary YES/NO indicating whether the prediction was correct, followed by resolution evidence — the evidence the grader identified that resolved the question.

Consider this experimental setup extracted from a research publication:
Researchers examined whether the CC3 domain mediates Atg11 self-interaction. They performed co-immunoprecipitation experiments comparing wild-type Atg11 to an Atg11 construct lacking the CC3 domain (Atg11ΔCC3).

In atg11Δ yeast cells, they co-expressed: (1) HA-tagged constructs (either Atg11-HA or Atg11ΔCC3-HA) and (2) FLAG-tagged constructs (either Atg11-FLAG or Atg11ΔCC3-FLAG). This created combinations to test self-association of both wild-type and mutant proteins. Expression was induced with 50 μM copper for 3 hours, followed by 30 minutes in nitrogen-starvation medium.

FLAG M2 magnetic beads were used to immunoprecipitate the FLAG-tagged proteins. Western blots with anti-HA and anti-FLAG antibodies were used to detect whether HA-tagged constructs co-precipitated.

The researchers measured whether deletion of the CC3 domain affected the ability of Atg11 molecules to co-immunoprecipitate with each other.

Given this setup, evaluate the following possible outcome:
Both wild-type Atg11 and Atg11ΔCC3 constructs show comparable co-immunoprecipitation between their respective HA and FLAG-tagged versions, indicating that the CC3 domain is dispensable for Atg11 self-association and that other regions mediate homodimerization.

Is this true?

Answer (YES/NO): YES